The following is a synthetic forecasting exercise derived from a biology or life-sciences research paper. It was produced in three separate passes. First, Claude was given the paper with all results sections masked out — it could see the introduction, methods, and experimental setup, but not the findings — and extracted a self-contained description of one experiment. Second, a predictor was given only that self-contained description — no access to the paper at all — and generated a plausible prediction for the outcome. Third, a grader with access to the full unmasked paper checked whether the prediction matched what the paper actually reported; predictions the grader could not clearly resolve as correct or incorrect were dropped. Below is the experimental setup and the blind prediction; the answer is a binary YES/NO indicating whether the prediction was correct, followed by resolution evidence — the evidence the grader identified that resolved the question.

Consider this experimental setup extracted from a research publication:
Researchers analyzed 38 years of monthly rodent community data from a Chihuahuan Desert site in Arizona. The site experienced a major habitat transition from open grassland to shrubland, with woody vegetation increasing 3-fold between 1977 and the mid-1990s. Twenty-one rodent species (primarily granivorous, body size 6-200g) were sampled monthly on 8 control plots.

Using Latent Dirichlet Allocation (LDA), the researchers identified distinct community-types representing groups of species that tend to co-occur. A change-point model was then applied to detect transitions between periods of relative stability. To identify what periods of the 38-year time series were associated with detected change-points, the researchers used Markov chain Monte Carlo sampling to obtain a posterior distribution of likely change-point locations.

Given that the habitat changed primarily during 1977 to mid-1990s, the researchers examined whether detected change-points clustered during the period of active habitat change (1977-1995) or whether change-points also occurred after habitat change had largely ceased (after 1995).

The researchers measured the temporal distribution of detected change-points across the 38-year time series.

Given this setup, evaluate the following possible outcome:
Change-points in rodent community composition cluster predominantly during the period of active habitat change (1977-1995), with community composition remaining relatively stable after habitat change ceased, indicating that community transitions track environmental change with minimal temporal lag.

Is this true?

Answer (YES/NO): NO